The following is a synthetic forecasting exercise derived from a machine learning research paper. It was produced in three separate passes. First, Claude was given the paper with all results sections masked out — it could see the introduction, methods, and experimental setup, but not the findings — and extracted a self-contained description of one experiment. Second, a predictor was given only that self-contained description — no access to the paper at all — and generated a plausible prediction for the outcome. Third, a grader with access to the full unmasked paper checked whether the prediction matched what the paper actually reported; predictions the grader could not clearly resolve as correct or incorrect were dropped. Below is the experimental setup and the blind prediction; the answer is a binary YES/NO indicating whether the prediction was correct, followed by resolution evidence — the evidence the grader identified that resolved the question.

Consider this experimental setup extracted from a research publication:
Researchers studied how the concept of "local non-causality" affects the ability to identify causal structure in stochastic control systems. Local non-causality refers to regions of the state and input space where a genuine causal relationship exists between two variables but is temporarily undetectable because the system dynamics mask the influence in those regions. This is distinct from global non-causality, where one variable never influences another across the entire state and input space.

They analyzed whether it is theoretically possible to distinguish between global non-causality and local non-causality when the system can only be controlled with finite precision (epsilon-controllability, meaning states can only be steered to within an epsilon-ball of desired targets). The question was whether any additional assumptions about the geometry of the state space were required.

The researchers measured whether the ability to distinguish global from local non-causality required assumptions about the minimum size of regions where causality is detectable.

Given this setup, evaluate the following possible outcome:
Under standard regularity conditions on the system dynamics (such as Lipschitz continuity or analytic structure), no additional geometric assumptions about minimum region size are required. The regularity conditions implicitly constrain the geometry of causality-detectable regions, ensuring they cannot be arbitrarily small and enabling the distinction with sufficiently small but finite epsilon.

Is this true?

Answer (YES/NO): NO